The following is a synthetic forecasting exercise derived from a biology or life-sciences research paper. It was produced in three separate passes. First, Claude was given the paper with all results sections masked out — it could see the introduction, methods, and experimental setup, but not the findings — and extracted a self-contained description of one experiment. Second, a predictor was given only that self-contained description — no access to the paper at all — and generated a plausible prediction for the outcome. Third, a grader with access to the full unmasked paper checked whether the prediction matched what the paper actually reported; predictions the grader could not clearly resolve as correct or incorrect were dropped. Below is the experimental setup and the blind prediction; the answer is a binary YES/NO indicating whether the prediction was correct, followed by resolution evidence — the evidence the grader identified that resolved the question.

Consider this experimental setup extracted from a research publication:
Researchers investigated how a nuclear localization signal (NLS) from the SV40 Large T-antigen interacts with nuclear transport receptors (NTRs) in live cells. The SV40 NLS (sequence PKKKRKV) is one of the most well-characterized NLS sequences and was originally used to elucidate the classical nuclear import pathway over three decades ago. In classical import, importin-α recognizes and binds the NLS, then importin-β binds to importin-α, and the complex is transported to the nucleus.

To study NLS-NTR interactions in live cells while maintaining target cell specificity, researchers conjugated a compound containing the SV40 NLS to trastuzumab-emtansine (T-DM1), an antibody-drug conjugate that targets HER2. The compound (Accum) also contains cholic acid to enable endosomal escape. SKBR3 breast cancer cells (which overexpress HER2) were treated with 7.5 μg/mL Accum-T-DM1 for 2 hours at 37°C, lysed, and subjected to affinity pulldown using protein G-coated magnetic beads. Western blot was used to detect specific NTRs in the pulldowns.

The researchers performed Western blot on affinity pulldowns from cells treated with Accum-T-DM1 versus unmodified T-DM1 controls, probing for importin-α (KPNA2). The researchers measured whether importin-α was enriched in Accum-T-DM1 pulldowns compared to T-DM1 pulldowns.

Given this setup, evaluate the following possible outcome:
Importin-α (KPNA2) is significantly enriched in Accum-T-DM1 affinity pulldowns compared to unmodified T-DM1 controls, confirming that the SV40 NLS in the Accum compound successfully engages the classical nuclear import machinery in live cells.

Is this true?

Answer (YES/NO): NO